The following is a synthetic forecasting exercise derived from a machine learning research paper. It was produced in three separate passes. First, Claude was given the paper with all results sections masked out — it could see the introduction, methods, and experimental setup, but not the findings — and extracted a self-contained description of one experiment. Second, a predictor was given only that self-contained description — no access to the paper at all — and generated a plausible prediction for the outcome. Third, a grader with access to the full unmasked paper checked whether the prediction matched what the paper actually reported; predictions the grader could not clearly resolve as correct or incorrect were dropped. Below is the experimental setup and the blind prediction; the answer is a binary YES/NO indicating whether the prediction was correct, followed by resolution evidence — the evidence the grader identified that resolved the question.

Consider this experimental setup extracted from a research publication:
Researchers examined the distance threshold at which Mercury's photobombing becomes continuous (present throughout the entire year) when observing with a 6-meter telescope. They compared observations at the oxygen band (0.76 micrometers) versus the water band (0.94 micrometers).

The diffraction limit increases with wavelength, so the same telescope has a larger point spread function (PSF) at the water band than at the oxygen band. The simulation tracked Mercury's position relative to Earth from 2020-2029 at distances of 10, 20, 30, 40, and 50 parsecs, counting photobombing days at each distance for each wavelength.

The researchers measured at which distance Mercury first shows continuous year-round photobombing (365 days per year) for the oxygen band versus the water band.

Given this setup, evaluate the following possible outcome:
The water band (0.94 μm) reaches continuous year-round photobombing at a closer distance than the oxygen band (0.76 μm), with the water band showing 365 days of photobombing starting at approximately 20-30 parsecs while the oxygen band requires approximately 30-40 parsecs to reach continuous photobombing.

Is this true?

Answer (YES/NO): NO